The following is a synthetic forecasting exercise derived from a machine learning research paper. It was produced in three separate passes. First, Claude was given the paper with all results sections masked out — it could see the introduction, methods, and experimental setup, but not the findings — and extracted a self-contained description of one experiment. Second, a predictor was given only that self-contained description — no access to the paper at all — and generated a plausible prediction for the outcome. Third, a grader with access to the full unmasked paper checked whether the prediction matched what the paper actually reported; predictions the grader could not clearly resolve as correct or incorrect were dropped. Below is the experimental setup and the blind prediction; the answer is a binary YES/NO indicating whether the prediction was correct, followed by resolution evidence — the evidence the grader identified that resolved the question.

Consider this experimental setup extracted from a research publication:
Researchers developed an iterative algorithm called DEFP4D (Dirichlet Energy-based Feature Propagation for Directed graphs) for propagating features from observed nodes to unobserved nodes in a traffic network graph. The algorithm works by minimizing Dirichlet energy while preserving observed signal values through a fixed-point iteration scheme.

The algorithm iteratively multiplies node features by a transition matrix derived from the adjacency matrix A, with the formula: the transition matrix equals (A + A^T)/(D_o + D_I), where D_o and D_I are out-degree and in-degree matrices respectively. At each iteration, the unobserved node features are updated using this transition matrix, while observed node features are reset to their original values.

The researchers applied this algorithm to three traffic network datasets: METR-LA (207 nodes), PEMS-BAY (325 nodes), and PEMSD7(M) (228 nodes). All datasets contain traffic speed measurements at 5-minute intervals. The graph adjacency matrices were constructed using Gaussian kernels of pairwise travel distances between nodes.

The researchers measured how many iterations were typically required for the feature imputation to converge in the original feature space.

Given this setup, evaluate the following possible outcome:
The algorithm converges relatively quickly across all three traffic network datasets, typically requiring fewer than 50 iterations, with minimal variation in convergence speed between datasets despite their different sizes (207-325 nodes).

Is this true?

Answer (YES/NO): NO